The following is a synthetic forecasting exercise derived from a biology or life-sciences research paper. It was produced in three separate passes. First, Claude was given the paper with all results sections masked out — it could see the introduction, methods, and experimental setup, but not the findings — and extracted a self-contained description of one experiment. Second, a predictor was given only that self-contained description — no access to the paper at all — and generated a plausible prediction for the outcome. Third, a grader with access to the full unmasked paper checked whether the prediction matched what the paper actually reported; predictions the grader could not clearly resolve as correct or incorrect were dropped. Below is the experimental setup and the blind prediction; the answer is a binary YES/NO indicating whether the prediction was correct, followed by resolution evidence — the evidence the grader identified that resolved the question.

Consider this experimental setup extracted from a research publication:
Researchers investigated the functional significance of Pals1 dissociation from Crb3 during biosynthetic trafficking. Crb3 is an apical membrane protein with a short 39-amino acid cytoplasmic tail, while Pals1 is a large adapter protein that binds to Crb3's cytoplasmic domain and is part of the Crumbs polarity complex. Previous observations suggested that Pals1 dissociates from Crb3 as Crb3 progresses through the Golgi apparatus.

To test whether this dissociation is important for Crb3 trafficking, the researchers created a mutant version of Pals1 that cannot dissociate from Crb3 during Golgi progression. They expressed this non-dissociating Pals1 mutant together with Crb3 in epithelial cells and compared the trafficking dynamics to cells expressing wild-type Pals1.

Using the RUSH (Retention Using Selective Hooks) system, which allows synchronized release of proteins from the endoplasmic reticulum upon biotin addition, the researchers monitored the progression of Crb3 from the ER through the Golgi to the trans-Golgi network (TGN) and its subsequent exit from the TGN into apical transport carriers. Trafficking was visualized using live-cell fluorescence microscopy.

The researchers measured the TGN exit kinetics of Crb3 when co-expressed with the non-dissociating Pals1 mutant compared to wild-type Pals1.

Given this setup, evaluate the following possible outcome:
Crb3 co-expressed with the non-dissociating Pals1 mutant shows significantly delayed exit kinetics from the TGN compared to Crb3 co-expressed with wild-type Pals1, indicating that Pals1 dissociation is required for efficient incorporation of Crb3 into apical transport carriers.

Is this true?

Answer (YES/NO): YES